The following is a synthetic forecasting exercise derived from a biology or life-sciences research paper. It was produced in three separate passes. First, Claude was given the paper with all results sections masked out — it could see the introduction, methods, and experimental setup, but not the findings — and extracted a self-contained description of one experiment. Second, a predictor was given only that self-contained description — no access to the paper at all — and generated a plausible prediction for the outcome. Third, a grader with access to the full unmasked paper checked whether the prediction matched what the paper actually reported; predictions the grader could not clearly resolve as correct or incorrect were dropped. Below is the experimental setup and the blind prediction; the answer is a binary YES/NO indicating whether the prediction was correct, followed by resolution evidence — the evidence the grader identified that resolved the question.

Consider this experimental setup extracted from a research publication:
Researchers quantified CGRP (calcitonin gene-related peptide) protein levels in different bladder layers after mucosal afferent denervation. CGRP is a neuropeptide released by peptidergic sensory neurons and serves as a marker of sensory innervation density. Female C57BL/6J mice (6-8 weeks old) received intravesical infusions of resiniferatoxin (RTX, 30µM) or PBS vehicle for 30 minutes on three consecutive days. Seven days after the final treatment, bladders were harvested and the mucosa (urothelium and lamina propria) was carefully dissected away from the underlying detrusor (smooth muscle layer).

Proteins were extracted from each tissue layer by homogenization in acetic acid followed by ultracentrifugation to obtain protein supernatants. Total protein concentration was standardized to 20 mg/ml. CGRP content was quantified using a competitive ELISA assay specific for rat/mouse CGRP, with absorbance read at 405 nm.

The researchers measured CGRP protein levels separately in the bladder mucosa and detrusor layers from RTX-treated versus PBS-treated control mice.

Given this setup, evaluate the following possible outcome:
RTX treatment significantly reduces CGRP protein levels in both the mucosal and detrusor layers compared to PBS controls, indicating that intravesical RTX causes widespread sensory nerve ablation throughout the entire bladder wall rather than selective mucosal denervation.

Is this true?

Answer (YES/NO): NO